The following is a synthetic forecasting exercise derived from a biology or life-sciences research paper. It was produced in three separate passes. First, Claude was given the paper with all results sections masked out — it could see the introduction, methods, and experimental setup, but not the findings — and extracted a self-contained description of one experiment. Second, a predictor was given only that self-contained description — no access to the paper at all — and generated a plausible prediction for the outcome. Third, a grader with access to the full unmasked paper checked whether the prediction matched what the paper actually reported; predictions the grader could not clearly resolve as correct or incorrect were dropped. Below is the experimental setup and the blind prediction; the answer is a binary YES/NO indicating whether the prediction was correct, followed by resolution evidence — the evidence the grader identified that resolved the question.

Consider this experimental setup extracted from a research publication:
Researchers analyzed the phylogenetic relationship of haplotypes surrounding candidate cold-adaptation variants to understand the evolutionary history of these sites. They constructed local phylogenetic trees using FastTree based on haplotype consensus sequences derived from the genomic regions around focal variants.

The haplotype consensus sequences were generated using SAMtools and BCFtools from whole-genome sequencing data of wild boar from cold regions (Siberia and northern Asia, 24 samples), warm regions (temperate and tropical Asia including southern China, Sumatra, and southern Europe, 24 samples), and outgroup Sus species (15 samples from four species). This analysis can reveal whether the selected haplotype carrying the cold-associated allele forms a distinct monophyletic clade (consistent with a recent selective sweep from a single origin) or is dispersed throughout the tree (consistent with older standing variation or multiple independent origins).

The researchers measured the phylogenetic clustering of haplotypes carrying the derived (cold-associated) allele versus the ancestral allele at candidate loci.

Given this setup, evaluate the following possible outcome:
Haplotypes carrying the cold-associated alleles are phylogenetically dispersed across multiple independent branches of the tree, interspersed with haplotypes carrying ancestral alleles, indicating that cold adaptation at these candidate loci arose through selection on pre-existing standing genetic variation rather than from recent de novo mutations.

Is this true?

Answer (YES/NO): NO